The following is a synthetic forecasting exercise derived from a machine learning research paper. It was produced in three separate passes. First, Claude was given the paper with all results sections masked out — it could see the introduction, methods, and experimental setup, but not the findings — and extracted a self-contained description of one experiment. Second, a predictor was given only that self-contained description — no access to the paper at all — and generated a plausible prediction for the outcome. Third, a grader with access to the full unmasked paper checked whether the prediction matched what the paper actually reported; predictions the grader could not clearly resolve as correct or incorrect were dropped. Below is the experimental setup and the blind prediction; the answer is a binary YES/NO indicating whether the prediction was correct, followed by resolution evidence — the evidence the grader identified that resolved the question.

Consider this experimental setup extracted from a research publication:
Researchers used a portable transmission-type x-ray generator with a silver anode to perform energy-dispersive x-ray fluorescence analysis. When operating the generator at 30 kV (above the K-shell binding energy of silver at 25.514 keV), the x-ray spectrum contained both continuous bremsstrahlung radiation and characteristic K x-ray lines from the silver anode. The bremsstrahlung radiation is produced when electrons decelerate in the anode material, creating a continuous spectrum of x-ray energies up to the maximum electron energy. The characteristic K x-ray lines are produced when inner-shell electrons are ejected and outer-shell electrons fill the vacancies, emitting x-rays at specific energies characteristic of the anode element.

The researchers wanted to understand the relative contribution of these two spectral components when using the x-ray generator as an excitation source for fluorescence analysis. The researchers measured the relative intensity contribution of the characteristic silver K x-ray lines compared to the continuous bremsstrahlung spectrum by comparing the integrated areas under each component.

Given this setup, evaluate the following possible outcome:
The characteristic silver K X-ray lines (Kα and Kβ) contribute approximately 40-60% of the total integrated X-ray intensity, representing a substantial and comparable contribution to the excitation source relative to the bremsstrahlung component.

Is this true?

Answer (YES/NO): NO